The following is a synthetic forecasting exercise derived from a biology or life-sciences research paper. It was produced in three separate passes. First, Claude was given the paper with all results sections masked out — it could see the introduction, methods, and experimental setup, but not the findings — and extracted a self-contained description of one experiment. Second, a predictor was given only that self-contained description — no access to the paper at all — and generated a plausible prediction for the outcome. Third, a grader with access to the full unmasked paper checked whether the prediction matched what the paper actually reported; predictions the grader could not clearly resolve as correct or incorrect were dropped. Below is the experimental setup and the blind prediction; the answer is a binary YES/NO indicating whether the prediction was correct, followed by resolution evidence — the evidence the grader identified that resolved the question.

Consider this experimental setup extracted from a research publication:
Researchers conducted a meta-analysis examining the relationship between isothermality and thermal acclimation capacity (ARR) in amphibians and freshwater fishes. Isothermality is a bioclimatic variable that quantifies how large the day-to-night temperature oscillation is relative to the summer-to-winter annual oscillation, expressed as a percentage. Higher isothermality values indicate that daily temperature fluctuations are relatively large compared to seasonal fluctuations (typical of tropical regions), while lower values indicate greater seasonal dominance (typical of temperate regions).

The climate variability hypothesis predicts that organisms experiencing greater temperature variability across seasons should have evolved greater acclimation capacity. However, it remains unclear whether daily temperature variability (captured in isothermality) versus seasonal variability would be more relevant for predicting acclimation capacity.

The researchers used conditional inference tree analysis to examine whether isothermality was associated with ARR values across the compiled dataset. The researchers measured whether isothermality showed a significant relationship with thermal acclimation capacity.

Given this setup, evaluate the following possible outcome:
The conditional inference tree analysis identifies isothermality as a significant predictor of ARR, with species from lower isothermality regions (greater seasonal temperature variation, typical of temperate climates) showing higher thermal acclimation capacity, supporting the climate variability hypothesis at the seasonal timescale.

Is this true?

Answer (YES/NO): NO